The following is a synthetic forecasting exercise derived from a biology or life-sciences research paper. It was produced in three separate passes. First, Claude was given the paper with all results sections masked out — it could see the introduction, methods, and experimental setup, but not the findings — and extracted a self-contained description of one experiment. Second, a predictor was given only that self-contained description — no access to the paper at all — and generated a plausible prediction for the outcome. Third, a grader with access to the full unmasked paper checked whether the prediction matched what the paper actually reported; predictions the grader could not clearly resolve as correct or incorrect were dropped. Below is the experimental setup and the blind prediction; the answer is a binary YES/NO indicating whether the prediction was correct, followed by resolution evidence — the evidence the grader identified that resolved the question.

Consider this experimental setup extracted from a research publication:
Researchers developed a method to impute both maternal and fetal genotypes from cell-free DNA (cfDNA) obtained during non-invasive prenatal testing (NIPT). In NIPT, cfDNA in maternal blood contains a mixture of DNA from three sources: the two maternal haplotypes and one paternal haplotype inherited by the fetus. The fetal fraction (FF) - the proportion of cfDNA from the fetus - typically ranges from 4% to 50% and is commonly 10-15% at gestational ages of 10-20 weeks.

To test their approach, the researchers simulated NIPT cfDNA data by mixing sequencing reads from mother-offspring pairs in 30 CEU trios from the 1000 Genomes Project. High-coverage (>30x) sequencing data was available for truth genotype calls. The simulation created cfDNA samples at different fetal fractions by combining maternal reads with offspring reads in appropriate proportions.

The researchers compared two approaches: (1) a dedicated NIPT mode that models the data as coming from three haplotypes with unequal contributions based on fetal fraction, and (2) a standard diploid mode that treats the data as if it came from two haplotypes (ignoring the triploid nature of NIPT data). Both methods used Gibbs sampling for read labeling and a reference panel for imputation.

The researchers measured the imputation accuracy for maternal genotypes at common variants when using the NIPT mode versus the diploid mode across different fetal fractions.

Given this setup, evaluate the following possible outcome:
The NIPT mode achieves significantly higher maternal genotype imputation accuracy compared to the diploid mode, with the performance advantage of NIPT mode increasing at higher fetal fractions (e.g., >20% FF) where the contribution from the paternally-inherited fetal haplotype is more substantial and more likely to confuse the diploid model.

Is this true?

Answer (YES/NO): YES